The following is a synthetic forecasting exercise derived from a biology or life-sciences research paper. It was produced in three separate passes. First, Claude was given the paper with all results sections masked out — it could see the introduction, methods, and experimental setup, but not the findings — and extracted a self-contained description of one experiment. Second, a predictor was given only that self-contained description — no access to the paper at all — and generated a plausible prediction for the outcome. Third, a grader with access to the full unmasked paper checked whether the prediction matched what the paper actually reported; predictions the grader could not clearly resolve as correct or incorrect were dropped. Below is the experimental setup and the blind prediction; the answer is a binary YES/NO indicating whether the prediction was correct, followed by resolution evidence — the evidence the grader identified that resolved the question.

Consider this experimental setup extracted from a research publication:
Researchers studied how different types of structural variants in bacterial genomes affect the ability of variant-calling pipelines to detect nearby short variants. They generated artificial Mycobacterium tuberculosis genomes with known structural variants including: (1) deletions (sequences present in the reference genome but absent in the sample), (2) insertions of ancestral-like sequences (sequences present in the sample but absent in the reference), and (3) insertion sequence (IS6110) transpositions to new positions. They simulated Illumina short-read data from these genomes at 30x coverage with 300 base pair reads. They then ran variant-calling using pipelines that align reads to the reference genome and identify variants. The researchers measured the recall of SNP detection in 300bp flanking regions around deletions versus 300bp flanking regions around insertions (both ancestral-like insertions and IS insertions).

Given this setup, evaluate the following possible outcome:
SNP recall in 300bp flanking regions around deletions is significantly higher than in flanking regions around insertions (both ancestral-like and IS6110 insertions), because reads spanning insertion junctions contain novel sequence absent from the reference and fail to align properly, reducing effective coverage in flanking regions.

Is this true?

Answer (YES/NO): YES